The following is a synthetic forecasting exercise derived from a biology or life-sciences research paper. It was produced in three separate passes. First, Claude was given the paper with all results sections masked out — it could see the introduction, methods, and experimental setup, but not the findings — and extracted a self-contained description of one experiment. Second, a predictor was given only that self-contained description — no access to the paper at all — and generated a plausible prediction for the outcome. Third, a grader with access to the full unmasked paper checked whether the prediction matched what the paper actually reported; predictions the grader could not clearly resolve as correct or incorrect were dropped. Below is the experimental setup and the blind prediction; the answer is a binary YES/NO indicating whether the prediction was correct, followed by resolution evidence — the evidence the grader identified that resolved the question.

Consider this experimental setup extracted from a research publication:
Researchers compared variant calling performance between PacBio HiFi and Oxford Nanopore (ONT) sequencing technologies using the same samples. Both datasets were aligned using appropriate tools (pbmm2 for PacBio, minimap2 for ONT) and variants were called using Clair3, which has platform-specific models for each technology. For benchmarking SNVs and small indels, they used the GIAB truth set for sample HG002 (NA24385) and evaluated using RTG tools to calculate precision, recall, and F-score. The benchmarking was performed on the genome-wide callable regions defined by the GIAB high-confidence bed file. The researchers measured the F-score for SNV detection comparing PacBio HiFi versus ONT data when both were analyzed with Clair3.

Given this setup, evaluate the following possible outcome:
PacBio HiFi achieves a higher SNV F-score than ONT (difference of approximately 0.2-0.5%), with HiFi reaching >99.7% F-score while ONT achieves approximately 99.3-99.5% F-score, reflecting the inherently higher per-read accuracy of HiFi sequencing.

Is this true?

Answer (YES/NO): NO